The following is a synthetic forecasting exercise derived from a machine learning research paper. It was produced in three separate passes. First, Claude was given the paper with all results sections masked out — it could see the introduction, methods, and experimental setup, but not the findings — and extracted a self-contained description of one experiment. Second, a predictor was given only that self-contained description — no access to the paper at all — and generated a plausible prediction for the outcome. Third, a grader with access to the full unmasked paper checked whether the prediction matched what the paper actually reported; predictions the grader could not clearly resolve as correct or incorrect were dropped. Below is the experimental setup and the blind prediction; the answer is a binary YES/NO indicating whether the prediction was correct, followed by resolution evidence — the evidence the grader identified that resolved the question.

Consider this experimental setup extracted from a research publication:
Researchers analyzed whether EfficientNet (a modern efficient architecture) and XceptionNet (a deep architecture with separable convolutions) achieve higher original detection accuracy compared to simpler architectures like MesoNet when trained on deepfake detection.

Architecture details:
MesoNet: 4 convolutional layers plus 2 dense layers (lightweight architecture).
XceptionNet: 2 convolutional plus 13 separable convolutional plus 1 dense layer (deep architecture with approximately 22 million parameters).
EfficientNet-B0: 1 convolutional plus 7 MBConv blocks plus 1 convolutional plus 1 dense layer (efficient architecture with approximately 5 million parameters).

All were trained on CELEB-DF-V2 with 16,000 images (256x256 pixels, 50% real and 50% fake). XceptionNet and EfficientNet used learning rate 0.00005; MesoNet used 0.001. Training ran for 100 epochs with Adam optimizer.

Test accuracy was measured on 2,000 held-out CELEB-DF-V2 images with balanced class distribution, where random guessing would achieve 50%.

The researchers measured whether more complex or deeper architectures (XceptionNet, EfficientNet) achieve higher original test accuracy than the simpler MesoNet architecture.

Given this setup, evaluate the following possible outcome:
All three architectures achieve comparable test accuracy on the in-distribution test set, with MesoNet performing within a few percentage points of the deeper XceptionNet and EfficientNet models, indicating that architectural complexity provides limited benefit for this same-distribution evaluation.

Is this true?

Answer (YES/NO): NO